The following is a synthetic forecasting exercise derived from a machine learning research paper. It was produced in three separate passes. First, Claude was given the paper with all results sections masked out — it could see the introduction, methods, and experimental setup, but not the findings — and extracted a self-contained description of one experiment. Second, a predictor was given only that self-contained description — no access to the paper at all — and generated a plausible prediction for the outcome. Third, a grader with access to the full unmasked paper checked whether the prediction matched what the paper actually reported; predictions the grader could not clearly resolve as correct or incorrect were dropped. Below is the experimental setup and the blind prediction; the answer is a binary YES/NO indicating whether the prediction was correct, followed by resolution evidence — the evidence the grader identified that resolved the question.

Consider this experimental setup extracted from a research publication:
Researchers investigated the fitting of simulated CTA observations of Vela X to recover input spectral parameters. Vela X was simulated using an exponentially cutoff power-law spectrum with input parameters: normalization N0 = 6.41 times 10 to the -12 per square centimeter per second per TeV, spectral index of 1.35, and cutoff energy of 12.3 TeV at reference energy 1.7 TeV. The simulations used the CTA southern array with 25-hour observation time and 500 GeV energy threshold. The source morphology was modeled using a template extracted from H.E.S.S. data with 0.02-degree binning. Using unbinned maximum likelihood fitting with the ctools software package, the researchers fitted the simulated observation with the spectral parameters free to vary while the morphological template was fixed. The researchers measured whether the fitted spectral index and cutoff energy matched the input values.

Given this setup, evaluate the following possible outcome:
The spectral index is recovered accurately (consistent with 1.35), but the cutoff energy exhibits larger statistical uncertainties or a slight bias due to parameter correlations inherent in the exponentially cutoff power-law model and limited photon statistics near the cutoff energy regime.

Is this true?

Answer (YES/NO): NO